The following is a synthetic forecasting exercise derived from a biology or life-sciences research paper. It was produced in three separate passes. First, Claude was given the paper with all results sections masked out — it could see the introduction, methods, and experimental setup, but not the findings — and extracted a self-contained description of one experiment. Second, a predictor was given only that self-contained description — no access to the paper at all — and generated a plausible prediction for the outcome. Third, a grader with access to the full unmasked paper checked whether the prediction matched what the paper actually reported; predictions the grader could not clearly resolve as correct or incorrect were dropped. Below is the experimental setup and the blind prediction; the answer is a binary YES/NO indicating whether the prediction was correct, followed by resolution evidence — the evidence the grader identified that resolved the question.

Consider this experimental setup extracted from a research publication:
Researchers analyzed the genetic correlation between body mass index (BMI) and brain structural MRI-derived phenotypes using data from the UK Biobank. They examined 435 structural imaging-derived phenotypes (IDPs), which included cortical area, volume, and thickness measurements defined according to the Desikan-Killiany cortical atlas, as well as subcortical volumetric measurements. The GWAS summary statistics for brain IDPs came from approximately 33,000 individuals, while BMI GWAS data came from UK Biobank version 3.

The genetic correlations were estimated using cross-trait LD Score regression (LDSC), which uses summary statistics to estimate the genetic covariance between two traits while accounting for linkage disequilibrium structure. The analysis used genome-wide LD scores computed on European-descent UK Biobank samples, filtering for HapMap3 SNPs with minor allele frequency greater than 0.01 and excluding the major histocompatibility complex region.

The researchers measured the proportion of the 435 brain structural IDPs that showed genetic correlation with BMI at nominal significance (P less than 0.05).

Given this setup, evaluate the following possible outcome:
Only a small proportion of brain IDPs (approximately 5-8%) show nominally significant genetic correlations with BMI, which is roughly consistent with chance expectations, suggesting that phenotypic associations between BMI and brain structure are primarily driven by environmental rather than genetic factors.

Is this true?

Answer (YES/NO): NO